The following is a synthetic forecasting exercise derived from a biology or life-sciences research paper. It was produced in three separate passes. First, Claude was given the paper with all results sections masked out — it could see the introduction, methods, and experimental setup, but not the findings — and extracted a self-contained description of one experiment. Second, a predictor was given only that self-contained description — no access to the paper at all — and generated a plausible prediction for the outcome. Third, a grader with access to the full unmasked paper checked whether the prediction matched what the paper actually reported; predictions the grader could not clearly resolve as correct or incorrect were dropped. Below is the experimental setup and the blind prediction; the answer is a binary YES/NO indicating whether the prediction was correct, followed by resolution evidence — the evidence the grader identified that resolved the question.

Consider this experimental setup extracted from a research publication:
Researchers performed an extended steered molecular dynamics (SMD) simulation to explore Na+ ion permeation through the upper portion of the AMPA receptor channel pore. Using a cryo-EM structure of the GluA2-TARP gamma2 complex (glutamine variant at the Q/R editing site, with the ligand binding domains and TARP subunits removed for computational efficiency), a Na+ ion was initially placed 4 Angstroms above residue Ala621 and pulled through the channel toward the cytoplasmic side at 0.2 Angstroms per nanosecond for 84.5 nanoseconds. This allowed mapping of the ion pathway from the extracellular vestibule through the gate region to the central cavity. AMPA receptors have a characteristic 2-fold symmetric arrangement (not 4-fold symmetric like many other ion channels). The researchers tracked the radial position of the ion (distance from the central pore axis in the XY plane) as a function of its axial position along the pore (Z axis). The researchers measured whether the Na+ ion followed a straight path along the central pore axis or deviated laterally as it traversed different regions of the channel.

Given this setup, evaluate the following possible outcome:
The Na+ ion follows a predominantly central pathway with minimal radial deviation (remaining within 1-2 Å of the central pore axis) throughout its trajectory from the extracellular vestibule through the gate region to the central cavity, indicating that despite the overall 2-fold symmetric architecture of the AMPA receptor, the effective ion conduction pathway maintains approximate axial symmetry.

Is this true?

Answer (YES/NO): NO